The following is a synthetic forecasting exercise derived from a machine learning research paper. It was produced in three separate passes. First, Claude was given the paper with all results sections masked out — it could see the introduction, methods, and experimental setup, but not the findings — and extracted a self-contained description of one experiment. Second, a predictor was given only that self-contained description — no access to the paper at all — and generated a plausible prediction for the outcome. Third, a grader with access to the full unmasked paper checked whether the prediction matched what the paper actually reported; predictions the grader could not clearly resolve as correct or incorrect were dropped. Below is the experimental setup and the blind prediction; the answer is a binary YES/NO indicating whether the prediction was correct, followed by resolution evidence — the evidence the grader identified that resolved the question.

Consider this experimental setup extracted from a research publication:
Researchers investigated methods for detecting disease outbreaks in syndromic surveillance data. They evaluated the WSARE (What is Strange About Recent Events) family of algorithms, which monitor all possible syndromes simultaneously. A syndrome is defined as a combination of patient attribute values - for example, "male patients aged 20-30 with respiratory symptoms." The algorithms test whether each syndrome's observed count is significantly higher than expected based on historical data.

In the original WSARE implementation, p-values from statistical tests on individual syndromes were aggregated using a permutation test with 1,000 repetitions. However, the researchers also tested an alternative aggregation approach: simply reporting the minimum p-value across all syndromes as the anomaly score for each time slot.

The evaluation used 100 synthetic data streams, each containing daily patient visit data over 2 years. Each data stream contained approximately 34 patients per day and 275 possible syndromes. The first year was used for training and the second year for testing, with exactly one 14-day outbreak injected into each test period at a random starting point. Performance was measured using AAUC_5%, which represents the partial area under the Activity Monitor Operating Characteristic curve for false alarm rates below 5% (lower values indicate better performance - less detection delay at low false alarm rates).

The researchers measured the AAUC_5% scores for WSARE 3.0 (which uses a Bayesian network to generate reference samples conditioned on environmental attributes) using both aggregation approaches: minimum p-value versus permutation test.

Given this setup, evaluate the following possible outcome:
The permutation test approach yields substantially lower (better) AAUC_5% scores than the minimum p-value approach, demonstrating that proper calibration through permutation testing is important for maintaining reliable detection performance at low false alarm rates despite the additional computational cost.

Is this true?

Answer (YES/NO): NO